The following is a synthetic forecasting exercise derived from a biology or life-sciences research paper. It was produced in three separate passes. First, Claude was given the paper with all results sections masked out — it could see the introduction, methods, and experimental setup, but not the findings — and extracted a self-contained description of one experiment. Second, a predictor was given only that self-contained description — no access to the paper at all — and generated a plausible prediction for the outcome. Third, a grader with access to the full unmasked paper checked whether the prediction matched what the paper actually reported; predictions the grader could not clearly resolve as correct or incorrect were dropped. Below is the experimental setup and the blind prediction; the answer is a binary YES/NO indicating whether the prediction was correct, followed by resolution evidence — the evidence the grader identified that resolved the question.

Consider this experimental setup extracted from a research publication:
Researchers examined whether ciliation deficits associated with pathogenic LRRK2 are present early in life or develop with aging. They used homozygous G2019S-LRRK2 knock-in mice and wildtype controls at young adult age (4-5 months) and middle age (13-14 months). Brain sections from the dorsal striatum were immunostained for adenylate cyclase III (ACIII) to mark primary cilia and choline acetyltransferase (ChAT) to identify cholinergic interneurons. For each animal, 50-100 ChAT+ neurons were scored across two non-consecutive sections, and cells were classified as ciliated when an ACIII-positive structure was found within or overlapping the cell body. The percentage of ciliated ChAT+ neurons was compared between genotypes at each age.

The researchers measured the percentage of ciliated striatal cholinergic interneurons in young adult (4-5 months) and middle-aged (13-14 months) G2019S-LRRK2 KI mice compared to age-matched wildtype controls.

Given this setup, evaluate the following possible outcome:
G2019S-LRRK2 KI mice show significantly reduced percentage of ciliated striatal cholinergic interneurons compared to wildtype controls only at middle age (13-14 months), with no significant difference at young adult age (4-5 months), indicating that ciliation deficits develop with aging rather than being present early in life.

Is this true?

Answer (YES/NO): YES